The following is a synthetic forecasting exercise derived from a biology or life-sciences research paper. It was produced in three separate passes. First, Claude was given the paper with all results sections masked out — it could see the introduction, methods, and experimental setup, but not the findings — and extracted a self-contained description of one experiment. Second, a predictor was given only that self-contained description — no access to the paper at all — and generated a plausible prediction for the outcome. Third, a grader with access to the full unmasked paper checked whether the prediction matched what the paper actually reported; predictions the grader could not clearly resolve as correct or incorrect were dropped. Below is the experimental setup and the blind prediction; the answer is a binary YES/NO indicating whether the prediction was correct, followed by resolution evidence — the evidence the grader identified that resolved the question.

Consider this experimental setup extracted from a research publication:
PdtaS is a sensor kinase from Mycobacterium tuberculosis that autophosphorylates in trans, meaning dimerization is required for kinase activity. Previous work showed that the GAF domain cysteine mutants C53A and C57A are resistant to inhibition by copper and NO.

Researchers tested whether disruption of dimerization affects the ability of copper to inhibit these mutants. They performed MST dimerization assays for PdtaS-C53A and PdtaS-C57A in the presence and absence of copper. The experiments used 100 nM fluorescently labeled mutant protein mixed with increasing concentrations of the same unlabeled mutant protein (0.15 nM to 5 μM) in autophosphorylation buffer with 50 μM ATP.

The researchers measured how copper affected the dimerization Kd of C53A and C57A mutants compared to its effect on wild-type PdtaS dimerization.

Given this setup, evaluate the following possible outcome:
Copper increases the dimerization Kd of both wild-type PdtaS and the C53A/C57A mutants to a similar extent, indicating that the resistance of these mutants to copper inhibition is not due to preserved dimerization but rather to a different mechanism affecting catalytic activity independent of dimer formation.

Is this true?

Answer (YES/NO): NO